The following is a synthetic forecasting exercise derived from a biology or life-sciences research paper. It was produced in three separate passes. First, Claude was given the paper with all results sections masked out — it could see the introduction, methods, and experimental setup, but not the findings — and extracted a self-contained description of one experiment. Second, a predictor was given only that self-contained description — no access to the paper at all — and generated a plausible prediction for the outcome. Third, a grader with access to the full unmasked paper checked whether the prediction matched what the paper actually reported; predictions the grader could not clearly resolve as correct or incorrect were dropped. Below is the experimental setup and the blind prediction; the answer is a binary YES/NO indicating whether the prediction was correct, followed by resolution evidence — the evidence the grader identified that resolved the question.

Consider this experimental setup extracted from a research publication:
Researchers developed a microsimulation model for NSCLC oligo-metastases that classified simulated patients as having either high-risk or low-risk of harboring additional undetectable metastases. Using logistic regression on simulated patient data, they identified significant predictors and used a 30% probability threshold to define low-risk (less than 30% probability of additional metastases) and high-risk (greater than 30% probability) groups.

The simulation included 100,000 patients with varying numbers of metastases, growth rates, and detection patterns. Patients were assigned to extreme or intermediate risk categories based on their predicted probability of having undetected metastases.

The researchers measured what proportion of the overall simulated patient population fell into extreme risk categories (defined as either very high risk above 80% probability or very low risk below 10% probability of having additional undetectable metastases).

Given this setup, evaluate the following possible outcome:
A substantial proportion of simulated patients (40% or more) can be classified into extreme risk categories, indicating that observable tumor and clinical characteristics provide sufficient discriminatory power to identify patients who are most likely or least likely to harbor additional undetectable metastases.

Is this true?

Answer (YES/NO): YES